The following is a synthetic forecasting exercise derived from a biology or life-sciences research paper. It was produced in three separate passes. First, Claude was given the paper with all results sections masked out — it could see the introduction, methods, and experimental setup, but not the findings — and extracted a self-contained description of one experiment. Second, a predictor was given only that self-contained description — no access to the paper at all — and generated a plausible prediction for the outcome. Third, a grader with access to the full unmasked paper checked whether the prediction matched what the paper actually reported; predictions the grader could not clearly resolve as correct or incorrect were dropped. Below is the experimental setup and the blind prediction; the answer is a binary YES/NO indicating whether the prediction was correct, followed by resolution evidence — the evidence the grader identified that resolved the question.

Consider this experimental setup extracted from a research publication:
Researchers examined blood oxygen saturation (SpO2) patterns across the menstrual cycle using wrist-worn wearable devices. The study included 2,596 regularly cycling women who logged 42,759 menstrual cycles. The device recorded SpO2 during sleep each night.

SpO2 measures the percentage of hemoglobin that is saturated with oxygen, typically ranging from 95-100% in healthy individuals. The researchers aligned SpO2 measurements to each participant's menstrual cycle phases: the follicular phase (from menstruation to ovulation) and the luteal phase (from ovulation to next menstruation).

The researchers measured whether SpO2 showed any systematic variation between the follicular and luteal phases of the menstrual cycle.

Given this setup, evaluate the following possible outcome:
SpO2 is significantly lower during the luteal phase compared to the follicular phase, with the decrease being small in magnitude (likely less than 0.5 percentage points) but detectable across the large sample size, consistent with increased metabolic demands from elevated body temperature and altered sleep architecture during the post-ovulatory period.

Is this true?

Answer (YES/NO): NO